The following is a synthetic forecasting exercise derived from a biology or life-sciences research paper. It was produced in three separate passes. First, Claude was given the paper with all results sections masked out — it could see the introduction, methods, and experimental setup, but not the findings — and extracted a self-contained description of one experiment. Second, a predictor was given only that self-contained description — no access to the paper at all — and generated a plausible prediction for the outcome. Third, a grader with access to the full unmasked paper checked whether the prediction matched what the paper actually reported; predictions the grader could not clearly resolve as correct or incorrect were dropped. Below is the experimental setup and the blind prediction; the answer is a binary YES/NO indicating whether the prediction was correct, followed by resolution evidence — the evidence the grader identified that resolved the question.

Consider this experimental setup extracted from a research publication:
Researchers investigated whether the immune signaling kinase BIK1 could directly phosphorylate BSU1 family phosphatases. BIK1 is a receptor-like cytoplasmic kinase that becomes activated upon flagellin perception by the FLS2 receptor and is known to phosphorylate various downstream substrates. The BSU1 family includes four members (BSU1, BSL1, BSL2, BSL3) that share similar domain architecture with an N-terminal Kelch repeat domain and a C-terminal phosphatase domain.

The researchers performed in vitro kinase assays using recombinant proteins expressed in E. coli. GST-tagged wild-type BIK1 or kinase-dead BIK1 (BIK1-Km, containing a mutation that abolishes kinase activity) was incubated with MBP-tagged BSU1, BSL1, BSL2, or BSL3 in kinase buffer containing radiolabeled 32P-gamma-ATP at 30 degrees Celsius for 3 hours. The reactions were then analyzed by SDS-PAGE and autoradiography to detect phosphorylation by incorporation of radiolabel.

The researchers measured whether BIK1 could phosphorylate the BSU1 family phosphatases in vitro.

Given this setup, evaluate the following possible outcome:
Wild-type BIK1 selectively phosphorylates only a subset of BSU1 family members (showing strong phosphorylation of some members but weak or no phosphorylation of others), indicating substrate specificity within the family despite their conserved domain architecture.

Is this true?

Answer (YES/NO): YES